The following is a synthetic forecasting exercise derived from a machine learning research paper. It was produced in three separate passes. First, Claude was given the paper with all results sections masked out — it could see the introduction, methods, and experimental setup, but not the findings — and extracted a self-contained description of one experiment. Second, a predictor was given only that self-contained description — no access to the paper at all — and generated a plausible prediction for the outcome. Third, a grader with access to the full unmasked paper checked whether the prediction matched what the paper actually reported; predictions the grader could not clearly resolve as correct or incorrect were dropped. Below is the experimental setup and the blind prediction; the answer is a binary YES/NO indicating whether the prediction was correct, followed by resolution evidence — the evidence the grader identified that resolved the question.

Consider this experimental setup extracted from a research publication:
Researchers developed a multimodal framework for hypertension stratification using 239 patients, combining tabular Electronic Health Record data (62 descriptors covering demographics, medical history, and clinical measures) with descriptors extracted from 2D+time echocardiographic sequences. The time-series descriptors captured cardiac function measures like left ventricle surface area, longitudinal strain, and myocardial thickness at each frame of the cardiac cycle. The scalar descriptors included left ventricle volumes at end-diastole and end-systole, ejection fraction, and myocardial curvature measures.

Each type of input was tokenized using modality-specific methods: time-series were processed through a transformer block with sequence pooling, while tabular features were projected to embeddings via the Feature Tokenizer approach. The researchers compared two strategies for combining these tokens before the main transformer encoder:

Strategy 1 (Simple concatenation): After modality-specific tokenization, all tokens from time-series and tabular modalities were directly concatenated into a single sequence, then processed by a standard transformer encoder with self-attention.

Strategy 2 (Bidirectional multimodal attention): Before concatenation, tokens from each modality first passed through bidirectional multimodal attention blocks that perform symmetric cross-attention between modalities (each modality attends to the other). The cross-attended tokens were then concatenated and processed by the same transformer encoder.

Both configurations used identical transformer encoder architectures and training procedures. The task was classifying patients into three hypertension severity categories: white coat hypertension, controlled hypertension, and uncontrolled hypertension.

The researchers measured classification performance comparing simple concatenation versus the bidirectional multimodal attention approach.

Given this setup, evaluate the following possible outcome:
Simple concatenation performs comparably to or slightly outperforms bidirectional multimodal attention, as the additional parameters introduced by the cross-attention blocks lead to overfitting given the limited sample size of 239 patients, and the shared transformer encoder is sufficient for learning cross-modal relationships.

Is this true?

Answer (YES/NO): YES